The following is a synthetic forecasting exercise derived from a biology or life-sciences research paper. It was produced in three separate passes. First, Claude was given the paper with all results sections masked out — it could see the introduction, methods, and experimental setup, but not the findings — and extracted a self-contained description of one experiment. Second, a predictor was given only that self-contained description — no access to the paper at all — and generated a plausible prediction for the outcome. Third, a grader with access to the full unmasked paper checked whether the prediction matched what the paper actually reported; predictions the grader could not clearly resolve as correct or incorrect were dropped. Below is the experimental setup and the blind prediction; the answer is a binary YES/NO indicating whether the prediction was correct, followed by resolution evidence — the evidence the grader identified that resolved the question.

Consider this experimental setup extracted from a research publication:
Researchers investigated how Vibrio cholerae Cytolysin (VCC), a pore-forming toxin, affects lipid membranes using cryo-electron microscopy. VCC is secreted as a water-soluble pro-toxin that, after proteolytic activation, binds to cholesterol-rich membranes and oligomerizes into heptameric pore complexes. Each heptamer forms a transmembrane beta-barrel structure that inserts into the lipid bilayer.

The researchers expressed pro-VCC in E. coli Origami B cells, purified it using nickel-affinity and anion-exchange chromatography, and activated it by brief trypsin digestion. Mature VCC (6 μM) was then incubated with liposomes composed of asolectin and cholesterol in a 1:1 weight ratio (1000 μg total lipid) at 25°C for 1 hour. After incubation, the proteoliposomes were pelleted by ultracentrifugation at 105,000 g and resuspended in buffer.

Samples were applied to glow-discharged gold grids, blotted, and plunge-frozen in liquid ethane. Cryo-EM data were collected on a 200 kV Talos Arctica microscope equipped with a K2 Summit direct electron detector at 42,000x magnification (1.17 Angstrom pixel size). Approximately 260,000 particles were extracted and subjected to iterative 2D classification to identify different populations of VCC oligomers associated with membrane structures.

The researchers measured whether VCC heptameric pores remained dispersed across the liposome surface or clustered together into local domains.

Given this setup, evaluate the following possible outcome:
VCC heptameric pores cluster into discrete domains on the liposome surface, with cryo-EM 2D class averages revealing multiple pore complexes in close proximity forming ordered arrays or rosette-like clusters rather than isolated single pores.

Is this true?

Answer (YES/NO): YES